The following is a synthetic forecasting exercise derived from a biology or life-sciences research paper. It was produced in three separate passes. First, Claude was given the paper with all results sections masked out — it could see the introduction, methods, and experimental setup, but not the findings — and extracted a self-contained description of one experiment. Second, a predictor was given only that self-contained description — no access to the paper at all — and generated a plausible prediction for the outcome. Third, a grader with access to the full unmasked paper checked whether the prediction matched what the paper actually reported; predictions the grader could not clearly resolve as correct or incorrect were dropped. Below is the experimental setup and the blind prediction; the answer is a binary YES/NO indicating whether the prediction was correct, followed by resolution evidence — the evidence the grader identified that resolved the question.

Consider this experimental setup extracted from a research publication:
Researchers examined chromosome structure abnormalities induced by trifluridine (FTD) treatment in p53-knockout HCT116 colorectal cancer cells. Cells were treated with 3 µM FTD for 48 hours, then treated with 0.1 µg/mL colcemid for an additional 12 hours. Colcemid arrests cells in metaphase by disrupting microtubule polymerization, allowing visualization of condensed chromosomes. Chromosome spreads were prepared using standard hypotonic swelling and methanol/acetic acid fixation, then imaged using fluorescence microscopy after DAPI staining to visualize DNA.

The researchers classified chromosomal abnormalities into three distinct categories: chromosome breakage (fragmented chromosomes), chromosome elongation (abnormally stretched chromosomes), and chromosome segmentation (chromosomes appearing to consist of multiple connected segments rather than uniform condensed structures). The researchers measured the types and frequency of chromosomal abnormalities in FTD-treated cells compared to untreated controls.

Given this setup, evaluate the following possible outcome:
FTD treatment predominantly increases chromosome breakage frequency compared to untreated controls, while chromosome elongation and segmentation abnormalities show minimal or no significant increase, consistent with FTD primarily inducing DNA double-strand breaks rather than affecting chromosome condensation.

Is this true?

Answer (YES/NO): NO